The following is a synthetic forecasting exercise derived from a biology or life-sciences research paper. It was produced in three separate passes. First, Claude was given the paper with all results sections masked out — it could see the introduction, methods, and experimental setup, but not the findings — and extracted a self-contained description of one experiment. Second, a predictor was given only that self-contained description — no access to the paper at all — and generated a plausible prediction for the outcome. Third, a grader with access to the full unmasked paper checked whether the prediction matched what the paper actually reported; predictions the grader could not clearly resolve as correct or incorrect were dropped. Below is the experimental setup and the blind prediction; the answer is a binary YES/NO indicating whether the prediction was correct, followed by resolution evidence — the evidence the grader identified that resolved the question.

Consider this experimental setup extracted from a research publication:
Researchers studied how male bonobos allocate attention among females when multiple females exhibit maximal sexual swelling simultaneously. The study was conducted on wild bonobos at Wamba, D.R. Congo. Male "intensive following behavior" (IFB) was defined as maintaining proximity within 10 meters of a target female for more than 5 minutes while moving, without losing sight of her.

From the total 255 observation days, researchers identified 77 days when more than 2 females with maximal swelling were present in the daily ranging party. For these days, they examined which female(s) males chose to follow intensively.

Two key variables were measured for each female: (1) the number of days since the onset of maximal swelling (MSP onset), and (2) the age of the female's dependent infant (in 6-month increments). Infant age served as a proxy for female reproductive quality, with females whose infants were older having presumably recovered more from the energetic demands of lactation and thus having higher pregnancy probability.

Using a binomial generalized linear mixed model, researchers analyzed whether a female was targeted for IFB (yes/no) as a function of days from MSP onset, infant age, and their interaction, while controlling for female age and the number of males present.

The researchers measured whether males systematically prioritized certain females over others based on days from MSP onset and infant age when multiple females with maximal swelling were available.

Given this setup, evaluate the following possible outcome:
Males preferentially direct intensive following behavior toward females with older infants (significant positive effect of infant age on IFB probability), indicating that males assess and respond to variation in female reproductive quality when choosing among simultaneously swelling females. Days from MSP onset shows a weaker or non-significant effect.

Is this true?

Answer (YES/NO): NO